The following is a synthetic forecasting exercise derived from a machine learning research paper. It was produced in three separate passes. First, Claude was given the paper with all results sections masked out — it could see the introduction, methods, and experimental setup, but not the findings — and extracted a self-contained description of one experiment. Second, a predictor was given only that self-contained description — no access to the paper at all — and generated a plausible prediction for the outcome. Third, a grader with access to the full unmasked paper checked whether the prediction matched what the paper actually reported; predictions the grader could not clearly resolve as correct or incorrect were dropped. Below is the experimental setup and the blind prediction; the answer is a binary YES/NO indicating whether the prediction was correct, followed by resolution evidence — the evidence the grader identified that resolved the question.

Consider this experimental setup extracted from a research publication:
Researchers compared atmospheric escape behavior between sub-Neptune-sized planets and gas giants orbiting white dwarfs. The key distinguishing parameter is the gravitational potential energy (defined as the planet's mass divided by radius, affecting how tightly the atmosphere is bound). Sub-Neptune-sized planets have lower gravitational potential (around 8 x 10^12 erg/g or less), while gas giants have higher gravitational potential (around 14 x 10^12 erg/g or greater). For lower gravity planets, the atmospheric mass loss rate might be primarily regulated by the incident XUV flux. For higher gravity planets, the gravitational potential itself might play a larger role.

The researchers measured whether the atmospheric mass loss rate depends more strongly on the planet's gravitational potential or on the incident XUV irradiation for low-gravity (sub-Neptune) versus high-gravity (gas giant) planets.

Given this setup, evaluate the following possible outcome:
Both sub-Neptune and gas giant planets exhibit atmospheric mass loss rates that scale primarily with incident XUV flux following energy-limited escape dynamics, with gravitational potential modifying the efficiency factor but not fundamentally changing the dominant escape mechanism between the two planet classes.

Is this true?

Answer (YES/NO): NO